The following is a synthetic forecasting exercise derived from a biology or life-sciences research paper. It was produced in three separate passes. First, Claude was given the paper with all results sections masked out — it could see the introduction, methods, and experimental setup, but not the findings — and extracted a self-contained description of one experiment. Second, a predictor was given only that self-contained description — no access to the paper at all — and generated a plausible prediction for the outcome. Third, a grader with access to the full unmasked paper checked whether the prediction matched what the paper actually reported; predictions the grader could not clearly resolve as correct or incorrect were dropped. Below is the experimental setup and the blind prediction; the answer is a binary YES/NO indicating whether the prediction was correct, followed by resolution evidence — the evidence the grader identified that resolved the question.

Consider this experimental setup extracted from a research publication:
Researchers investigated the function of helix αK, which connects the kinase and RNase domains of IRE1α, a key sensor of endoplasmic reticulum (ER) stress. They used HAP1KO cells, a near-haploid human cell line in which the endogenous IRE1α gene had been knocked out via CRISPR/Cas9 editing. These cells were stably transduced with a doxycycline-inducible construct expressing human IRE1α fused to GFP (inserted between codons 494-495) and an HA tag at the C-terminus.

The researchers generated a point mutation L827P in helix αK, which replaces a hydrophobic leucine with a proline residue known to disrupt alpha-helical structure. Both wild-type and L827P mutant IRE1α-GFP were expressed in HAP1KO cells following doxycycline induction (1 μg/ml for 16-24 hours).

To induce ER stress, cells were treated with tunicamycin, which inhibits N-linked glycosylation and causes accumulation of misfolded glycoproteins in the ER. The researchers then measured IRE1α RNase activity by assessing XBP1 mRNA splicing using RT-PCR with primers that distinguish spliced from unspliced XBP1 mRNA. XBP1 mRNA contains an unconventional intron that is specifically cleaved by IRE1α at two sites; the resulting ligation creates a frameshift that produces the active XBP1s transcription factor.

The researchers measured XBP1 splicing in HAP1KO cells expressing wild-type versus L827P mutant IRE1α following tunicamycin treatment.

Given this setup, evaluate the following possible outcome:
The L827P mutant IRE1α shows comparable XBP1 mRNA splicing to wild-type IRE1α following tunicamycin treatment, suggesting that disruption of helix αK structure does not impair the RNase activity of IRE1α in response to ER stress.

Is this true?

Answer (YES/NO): NO